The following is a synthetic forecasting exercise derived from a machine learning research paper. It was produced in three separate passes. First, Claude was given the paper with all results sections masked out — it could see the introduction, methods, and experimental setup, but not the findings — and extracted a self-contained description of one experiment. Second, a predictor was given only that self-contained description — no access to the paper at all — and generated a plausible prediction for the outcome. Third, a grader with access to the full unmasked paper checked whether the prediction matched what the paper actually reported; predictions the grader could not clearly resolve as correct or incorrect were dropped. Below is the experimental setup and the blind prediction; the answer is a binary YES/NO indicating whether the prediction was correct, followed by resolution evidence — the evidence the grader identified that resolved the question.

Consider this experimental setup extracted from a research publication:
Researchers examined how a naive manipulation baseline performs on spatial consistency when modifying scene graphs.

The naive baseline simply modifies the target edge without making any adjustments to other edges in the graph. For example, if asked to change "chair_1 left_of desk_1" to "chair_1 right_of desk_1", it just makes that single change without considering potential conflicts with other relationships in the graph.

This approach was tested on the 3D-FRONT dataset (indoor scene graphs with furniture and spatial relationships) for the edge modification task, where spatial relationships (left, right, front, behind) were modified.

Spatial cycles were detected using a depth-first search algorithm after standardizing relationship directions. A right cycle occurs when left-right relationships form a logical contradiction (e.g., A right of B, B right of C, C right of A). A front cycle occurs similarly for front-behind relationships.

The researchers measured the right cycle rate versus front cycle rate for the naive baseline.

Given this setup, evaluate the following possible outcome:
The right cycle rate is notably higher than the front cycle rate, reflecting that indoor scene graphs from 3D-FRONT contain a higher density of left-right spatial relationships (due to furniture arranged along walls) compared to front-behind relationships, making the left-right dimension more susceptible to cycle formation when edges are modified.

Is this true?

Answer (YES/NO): NO